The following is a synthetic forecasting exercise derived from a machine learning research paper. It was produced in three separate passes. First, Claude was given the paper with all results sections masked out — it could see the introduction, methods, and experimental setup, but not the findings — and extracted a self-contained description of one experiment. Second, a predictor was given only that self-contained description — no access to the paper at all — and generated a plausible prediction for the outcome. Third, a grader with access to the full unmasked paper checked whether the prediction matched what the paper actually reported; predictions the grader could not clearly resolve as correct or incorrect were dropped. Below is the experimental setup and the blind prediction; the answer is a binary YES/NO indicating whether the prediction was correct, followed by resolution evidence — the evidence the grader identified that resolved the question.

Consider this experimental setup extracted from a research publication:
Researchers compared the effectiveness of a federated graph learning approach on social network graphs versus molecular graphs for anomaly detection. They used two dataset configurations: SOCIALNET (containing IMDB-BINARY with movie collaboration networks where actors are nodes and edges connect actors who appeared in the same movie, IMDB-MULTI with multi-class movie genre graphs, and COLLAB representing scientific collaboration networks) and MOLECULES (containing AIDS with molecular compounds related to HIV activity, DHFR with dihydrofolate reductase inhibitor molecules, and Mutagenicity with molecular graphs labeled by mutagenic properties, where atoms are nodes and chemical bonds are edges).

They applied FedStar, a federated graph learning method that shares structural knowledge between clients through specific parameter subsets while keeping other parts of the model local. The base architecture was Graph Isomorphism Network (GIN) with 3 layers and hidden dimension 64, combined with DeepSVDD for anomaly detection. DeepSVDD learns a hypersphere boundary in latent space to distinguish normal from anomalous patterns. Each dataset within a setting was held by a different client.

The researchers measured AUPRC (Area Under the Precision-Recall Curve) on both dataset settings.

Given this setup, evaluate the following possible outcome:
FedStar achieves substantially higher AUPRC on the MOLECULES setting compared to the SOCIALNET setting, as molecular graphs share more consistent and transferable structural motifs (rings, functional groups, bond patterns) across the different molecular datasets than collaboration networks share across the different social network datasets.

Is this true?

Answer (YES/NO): YES